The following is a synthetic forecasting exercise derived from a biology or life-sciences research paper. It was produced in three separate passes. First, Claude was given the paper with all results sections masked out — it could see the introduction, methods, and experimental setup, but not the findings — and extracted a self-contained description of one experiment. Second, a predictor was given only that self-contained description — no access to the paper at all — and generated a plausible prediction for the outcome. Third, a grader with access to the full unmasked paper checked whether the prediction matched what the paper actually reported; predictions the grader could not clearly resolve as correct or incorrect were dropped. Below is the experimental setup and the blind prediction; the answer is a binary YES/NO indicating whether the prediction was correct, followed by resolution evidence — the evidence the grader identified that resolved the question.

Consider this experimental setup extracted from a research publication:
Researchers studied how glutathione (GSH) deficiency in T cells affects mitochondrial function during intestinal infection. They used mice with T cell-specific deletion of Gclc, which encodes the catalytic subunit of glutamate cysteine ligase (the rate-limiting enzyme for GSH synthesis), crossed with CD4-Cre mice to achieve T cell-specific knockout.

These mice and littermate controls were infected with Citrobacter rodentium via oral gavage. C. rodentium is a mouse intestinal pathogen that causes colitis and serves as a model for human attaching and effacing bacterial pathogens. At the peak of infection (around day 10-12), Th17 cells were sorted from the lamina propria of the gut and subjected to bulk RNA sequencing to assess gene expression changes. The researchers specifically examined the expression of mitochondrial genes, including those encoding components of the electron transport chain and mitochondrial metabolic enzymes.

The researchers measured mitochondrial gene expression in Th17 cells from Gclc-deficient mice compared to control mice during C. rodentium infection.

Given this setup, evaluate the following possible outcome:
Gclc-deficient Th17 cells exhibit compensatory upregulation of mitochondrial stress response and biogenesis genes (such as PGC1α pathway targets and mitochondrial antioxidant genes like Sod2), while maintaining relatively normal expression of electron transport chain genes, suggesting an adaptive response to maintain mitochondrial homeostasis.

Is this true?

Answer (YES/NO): NO